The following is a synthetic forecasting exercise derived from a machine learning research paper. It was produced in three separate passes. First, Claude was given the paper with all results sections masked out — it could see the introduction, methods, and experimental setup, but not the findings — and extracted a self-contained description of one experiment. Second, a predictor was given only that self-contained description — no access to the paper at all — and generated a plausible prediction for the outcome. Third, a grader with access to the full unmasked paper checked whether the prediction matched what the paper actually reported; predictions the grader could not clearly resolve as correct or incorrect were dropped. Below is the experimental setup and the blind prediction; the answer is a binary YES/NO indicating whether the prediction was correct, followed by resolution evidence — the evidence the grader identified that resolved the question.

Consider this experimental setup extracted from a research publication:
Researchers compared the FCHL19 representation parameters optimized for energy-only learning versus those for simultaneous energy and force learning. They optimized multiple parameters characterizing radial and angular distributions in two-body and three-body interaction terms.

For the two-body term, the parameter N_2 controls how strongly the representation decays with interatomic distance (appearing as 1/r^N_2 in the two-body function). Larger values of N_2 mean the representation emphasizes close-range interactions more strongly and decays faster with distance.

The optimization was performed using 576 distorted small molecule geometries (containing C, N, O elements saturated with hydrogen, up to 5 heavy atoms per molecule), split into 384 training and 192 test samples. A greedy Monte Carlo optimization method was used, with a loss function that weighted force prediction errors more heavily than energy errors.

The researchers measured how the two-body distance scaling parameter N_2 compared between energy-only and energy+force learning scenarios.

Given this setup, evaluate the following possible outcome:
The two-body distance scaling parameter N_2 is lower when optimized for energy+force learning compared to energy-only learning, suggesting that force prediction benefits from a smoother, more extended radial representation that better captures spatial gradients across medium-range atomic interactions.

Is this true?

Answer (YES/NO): YES